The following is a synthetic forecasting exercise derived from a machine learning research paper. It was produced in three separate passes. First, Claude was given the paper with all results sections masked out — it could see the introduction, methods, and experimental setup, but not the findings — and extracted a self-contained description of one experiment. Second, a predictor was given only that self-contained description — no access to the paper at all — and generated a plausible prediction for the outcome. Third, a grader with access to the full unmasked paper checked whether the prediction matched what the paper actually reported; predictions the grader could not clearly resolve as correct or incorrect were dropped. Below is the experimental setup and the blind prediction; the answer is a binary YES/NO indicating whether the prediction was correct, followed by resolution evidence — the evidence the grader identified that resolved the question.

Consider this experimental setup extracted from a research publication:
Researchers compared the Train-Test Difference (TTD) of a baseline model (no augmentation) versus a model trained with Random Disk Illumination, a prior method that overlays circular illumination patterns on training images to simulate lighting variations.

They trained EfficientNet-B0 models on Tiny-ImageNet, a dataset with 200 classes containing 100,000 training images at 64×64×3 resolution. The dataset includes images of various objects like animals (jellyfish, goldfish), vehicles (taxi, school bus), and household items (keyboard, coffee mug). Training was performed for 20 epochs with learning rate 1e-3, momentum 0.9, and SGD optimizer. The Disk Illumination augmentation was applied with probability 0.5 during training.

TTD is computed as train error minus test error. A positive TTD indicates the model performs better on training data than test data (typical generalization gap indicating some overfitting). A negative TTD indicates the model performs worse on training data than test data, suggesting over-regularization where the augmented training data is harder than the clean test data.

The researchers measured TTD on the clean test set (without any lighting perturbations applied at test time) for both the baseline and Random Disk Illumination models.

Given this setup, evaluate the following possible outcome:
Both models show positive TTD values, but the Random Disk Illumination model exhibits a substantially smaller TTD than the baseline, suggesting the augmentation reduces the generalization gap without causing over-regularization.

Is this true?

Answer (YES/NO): NO